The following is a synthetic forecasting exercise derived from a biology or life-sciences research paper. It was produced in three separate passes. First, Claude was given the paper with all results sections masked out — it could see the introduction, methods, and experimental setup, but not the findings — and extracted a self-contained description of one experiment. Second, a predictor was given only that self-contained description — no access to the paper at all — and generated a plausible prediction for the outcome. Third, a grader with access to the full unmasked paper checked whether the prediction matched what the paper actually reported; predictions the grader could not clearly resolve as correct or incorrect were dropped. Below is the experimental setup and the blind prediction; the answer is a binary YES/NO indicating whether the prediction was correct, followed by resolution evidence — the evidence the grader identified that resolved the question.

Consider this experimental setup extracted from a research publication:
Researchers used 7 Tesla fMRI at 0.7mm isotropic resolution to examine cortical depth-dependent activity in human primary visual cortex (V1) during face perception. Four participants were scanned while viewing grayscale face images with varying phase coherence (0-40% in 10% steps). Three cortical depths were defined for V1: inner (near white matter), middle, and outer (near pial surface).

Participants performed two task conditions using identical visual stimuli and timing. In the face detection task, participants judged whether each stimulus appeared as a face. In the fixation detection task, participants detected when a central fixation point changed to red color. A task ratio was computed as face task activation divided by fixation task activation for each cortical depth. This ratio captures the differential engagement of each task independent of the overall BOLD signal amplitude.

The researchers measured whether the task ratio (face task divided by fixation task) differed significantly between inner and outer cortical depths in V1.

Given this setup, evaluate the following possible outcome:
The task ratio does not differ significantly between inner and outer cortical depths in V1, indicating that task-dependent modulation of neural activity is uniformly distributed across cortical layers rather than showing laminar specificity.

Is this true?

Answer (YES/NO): NO